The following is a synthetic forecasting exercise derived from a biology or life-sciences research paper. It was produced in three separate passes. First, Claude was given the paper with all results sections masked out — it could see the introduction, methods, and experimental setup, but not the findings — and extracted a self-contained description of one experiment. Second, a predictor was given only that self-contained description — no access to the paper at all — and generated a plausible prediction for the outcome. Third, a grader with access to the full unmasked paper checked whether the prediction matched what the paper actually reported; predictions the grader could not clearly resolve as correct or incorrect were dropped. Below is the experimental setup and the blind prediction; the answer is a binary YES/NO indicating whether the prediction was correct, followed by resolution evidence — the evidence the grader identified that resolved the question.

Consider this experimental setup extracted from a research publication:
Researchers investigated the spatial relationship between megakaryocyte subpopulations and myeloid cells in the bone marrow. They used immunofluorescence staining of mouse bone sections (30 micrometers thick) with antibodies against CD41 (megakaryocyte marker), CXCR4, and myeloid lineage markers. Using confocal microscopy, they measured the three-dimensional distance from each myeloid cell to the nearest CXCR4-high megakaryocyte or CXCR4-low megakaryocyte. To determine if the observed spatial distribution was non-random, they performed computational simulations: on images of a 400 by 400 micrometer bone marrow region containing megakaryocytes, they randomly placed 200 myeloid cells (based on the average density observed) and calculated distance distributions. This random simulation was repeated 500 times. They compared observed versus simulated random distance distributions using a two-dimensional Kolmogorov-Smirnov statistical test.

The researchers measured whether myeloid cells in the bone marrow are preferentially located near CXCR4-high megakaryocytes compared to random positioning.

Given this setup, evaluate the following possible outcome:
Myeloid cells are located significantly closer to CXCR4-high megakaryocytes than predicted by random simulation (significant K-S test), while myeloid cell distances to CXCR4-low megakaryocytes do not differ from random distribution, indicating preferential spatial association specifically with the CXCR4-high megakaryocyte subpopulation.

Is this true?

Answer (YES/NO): YES